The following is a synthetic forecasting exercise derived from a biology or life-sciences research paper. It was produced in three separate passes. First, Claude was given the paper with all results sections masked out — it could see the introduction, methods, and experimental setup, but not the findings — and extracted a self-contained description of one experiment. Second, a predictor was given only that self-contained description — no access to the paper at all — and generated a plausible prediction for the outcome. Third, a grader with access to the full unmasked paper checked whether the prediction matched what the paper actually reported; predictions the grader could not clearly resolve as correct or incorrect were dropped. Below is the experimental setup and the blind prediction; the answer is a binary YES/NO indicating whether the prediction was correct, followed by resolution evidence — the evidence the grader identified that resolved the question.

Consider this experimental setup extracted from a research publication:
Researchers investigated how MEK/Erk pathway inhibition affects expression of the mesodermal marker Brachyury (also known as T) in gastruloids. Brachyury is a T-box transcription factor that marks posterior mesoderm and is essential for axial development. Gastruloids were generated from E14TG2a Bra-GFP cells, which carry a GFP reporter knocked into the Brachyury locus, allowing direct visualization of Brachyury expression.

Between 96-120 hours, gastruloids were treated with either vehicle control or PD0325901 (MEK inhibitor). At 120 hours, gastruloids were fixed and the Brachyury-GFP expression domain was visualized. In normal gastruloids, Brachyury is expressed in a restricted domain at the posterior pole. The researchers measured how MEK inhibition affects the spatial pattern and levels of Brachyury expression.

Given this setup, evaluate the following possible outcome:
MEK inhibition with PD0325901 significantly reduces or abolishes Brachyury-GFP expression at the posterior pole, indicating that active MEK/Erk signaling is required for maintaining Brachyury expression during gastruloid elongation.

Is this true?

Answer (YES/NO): YES